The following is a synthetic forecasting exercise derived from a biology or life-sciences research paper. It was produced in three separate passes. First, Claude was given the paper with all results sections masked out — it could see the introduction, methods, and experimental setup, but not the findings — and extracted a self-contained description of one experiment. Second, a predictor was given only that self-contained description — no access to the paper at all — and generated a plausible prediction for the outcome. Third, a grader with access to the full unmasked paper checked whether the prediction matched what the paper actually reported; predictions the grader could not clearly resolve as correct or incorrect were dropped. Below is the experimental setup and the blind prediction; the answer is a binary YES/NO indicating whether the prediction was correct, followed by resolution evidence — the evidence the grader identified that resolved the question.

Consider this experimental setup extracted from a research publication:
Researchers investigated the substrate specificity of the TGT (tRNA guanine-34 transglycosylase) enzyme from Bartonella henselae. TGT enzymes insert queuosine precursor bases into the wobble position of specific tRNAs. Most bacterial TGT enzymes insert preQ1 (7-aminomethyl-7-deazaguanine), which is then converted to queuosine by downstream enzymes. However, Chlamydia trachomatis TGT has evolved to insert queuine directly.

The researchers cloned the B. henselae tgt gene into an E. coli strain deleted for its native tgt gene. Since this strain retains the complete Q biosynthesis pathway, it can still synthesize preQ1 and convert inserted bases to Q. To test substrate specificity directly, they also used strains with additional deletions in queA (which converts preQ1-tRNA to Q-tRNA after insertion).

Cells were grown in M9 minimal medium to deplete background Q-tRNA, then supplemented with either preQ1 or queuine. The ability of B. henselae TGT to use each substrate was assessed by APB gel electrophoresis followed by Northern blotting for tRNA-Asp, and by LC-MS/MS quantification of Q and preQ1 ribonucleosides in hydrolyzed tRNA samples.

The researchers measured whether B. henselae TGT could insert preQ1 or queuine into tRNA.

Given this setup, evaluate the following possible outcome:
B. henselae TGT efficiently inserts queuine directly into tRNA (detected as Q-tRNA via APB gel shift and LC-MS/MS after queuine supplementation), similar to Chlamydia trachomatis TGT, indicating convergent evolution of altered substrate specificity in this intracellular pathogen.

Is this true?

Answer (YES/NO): NO